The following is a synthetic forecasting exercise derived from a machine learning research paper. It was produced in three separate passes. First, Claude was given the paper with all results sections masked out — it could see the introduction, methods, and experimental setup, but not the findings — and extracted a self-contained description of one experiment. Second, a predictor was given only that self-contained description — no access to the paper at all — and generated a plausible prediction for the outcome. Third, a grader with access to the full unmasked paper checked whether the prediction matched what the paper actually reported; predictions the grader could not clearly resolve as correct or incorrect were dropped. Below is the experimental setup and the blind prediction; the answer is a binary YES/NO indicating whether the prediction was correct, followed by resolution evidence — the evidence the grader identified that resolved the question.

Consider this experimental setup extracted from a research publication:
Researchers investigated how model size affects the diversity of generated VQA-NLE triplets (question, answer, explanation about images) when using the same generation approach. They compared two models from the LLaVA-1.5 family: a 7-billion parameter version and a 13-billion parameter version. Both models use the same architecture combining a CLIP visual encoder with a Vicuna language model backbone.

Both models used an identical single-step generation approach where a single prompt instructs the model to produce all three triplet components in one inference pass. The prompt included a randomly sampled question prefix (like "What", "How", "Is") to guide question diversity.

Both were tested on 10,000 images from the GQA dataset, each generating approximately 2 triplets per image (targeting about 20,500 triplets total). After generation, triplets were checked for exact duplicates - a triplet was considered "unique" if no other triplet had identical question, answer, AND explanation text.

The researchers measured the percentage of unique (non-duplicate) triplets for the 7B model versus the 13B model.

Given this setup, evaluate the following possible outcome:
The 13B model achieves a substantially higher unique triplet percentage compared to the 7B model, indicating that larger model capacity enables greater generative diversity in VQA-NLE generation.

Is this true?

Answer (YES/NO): NO